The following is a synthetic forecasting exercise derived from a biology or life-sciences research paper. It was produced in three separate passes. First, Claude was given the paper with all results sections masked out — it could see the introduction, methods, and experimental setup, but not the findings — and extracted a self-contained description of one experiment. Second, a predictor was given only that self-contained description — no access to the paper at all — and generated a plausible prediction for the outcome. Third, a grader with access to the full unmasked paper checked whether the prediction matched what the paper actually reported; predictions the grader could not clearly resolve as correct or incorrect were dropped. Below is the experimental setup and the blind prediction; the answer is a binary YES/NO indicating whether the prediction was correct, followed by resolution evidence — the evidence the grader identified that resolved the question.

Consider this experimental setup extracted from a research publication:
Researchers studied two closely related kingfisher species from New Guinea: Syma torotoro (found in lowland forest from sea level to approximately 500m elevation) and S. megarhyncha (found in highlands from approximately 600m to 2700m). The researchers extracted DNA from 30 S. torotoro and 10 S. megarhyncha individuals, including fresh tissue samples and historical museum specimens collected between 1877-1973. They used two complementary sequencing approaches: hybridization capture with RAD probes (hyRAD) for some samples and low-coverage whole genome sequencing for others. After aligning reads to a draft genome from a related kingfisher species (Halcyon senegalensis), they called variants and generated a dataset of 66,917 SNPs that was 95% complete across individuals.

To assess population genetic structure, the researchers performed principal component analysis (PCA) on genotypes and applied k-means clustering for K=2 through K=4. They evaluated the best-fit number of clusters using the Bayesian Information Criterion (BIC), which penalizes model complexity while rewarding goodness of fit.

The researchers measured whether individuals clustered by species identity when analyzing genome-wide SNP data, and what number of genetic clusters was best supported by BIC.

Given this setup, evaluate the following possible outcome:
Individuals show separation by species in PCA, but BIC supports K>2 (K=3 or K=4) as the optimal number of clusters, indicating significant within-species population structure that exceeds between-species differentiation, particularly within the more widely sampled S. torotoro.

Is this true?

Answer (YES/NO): NO